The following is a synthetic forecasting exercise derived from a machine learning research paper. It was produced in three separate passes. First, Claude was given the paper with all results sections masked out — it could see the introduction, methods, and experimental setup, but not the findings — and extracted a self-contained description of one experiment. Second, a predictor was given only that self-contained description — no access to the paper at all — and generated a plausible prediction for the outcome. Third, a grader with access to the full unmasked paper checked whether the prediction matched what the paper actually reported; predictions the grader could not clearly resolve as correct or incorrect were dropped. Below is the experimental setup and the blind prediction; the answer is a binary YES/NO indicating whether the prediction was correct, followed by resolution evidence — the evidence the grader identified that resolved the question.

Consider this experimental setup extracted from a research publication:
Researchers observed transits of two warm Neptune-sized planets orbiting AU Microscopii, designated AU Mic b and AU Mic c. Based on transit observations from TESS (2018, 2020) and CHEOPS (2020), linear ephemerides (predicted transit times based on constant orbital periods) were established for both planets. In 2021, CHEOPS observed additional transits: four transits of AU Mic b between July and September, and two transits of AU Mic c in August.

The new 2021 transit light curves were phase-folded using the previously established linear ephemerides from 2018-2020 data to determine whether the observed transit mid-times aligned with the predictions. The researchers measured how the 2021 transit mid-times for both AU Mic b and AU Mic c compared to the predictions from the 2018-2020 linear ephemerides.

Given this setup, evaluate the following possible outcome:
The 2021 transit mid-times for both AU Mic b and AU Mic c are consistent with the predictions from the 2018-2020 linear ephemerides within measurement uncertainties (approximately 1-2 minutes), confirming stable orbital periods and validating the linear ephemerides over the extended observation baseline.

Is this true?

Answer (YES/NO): NO